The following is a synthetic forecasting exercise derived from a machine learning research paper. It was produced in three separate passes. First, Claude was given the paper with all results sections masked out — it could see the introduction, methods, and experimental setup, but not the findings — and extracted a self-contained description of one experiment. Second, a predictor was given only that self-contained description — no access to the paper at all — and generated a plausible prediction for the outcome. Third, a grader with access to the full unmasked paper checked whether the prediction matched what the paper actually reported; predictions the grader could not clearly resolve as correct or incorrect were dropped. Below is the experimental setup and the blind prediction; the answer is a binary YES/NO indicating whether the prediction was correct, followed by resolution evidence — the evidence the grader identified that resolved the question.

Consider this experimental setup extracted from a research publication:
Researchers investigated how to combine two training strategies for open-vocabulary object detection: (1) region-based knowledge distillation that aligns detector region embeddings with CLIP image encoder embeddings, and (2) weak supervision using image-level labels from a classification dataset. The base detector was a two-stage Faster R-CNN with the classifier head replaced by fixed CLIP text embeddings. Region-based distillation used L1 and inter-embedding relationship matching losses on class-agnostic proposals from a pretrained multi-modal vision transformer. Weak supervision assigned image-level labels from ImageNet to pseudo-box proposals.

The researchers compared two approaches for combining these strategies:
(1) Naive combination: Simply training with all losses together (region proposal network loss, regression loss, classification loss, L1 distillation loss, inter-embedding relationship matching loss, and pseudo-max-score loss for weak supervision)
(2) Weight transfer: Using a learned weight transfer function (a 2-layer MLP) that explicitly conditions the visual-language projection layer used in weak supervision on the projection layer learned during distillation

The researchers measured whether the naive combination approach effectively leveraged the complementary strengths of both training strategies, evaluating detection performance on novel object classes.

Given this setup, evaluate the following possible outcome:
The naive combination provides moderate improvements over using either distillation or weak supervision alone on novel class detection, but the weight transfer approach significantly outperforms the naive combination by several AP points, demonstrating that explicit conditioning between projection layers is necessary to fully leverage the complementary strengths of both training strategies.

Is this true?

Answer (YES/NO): NO